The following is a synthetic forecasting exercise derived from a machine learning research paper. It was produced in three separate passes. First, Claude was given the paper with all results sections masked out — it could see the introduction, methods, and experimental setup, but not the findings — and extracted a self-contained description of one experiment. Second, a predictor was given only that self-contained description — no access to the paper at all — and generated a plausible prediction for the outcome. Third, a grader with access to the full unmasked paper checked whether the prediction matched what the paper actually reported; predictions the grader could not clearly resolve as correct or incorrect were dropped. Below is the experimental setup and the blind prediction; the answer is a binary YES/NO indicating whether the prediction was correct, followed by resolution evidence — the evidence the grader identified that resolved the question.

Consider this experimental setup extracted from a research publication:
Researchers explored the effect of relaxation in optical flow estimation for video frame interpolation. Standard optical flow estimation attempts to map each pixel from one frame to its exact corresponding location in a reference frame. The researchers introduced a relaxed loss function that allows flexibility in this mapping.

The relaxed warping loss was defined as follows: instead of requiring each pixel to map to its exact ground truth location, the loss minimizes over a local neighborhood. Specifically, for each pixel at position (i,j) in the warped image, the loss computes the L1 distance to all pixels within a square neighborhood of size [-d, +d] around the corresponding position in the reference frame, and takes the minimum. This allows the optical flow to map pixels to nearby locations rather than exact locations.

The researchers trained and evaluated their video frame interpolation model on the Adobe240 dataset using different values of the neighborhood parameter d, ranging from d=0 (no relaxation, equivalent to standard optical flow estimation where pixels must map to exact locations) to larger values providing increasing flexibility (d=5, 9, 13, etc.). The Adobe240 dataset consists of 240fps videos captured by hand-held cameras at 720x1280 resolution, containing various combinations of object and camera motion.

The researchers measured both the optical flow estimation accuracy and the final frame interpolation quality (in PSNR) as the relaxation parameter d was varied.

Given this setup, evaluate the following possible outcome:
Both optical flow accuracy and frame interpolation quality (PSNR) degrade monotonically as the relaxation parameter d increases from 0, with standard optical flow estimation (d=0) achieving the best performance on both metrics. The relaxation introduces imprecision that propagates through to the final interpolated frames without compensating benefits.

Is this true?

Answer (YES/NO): NO